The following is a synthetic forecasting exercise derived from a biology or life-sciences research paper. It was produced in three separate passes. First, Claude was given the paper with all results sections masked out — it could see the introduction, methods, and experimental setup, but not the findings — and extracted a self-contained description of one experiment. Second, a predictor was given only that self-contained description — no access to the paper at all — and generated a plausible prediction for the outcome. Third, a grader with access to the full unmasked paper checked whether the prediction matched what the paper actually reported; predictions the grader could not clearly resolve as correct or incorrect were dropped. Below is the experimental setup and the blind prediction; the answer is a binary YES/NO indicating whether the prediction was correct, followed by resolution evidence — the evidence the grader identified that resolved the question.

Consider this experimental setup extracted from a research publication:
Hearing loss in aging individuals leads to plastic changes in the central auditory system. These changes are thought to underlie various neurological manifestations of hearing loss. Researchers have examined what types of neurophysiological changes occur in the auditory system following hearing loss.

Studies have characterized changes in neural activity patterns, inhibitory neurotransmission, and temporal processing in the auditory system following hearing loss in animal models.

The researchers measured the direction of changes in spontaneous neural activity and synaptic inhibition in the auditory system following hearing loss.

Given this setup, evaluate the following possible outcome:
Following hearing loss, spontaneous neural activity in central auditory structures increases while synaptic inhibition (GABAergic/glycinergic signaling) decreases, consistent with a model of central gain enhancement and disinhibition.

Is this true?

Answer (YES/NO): YES